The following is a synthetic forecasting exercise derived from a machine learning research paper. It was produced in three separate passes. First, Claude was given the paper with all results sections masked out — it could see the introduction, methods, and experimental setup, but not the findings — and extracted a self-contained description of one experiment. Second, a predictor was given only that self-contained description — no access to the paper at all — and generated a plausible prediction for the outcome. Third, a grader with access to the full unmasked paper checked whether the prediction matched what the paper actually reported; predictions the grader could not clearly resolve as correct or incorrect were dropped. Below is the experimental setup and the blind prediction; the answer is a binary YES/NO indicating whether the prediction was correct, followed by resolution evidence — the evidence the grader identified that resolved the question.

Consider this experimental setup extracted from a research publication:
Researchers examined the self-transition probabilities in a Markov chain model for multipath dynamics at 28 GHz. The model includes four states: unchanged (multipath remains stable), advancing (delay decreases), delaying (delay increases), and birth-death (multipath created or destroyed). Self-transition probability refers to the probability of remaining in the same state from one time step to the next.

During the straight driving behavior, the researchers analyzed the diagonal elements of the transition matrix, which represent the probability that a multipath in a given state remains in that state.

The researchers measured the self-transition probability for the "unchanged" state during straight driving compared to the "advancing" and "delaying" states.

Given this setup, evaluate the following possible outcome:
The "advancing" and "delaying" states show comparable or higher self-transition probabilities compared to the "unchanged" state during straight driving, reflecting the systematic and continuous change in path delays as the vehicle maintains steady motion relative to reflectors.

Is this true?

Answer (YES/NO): NO